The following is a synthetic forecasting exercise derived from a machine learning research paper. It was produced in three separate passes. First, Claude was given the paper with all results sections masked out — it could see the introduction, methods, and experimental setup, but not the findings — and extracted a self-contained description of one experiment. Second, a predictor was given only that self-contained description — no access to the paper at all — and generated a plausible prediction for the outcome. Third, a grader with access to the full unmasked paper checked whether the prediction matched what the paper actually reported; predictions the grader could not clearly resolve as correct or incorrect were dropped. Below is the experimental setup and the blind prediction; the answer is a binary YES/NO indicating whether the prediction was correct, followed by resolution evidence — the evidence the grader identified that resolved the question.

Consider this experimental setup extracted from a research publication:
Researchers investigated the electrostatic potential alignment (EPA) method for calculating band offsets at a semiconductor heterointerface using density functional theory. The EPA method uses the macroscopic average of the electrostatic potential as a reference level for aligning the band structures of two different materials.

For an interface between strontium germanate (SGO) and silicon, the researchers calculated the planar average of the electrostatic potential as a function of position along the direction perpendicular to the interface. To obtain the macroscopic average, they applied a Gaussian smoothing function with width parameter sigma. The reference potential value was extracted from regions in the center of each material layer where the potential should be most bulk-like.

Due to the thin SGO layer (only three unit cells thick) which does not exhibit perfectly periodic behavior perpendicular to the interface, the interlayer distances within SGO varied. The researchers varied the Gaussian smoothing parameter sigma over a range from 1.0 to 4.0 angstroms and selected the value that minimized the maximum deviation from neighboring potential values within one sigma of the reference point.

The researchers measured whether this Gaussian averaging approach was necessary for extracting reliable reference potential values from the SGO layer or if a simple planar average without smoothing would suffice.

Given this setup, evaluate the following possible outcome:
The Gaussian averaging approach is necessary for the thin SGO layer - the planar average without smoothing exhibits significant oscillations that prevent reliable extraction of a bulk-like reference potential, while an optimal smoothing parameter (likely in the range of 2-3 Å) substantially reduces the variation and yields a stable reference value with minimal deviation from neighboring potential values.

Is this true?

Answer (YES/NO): YES